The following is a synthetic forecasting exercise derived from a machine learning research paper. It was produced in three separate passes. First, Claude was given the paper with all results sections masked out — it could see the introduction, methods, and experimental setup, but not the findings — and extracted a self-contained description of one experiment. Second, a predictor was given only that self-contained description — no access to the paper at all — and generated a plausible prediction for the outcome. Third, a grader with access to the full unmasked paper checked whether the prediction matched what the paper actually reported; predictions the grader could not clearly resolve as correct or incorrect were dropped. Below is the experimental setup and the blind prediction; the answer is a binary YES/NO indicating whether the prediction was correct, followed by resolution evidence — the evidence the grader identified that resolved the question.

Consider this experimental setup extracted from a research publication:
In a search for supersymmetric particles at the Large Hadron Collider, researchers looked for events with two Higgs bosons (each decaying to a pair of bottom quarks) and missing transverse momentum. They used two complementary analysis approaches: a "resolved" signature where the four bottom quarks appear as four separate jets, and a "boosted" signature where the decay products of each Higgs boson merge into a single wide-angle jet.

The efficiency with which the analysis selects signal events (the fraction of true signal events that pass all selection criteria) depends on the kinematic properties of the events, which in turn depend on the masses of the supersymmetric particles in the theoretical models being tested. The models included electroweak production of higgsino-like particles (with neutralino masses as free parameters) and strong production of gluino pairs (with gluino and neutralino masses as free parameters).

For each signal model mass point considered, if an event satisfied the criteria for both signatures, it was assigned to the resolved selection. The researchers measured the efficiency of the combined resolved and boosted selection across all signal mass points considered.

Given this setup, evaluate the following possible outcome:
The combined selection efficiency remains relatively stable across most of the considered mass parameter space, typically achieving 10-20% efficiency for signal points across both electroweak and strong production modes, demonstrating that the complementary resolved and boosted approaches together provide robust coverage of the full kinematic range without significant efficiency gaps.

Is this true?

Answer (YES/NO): NO